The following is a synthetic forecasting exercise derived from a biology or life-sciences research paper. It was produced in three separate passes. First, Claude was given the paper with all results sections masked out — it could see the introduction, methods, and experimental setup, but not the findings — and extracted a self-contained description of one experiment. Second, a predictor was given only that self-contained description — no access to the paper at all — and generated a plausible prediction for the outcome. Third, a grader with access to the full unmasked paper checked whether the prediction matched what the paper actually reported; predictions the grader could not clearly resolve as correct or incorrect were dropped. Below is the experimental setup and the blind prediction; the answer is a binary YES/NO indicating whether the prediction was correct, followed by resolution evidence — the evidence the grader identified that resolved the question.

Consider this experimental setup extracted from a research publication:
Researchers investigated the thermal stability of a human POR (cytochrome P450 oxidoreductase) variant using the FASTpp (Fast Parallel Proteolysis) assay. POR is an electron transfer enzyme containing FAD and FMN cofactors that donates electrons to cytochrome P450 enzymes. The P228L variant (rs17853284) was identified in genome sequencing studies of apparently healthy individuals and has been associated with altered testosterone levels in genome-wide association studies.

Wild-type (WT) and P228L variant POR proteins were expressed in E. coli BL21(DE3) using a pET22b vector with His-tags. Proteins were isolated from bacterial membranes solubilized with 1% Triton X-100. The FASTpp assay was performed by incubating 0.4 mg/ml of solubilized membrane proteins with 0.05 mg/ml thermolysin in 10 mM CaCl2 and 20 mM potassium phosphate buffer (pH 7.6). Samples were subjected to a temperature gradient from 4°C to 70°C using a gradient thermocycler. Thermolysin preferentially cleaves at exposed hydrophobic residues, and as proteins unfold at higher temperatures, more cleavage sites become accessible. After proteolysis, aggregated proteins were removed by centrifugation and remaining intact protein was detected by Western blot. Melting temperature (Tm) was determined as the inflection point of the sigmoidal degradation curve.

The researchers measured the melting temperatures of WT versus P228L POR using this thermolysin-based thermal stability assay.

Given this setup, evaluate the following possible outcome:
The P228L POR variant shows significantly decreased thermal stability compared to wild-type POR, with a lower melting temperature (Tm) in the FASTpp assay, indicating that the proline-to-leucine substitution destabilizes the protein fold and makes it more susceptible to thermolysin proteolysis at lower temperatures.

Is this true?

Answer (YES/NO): YES